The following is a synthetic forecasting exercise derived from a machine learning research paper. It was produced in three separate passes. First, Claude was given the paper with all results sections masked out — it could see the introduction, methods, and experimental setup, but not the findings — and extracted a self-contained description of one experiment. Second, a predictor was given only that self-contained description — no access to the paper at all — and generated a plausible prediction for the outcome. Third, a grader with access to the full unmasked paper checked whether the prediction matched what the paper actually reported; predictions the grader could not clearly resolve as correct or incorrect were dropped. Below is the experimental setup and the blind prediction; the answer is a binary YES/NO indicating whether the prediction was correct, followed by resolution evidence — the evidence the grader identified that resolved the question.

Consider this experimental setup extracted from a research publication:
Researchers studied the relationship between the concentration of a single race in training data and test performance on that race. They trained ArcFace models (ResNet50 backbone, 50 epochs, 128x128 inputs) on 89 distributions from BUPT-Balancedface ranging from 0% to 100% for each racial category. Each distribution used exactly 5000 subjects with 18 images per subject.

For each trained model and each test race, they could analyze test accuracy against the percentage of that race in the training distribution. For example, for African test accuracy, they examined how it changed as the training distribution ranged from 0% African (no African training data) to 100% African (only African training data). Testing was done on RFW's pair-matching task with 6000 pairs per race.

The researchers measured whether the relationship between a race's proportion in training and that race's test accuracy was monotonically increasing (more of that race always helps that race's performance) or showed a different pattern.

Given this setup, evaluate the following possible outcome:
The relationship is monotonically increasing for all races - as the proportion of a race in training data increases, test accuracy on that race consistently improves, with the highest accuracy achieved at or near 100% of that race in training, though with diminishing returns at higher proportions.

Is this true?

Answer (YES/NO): NO